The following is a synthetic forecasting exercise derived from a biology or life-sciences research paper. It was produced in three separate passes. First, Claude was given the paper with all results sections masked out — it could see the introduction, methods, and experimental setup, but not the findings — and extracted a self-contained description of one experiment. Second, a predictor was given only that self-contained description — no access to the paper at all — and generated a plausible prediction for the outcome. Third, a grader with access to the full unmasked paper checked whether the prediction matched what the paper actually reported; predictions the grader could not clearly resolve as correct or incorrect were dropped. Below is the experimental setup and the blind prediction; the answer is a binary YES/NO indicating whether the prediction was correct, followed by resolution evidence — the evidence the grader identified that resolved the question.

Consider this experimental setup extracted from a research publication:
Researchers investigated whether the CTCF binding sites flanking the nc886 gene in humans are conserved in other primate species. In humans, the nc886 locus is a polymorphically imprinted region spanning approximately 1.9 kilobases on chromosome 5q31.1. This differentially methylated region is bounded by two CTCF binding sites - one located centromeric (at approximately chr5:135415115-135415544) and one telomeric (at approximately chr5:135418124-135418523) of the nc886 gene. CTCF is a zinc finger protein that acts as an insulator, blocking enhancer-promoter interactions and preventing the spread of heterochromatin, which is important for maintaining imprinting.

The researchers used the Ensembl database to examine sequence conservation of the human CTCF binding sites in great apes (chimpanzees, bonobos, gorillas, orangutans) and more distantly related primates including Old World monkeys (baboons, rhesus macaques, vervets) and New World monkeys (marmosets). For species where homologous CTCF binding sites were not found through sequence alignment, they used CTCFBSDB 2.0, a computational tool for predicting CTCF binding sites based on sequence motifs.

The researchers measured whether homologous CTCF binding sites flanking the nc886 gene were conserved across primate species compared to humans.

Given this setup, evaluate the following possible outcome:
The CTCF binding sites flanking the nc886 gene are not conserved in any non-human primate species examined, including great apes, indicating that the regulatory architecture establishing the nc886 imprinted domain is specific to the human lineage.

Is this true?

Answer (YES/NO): NO